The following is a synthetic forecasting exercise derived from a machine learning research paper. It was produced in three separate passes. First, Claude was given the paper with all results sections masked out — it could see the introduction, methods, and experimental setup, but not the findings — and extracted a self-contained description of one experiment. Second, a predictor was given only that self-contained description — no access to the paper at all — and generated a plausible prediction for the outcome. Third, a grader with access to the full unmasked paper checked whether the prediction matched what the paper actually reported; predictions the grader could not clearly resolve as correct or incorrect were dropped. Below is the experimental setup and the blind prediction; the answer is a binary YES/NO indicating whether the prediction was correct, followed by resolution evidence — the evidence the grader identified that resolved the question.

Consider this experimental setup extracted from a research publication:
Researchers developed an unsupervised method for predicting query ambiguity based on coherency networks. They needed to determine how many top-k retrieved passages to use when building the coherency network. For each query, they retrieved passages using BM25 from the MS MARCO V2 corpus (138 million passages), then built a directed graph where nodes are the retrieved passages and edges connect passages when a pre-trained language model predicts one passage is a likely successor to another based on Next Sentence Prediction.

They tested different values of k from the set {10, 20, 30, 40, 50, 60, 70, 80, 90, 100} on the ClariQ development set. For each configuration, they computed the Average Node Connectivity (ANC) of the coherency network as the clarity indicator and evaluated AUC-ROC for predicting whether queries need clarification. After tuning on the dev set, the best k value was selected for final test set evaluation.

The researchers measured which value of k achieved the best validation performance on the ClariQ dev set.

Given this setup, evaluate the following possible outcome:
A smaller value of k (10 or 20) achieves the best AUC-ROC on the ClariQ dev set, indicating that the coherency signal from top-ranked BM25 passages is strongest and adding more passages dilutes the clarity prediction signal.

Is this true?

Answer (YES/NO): YES